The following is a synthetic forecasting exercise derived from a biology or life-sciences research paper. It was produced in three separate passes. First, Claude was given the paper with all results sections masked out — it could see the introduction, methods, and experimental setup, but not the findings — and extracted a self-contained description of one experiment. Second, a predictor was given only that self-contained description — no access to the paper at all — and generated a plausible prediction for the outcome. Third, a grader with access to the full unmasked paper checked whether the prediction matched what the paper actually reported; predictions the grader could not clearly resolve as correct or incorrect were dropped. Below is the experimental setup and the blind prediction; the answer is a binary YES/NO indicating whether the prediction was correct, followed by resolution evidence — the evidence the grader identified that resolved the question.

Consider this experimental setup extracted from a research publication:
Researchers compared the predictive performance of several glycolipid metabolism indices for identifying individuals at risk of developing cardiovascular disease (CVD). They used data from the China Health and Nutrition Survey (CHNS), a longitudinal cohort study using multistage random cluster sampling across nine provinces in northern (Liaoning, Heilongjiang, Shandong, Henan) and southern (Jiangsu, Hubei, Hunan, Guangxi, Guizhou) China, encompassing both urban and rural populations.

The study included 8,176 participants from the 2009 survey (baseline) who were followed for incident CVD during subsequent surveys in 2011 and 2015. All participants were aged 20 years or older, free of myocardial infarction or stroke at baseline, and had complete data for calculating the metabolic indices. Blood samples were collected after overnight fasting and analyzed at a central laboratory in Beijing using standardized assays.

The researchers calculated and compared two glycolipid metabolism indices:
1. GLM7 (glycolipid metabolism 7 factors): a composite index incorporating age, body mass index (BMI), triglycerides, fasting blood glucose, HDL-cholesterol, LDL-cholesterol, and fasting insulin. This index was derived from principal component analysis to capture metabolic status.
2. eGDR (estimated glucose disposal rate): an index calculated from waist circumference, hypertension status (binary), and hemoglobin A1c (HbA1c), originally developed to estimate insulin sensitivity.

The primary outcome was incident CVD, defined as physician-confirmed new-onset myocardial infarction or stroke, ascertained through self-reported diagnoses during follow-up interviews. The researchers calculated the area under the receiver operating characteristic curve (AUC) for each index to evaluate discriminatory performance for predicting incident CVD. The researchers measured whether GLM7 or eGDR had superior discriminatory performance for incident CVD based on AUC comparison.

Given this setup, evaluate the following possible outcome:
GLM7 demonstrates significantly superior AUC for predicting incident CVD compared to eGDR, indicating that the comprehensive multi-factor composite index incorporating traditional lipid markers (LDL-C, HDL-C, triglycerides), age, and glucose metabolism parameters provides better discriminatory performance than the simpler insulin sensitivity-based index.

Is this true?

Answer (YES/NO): NO